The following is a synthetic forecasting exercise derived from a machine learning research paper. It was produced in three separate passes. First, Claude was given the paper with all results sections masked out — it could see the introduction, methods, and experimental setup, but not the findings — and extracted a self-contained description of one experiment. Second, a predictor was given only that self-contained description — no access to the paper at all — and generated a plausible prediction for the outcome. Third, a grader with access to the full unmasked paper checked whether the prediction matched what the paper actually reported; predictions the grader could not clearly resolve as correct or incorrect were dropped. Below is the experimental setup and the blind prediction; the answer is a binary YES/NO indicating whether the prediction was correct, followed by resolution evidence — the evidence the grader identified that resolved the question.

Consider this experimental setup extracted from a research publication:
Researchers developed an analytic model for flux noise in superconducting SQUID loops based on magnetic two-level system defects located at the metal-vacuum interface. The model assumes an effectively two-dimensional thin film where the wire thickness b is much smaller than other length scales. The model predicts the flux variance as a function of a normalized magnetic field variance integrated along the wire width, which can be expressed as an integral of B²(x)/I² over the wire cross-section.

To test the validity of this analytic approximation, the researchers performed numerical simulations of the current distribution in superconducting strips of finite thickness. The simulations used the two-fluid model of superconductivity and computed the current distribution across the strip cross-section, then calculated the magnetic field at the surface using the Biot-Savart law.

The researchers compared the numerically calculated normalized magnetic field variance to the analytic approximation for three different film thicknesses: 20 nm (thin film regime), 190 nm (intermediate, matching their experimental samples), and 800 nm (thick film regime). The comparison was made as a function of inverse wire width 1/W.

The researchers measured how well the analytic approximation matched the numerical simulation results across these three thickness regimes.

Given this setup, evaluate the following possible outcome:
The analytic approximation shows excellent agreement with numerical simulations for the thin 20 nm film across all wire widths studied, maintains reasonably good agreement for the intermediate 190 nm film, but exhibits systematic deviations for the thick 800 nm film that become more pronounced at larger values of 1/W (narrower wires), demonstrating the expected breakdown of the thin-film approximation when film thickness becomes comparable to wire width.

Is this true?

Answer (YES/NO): NO